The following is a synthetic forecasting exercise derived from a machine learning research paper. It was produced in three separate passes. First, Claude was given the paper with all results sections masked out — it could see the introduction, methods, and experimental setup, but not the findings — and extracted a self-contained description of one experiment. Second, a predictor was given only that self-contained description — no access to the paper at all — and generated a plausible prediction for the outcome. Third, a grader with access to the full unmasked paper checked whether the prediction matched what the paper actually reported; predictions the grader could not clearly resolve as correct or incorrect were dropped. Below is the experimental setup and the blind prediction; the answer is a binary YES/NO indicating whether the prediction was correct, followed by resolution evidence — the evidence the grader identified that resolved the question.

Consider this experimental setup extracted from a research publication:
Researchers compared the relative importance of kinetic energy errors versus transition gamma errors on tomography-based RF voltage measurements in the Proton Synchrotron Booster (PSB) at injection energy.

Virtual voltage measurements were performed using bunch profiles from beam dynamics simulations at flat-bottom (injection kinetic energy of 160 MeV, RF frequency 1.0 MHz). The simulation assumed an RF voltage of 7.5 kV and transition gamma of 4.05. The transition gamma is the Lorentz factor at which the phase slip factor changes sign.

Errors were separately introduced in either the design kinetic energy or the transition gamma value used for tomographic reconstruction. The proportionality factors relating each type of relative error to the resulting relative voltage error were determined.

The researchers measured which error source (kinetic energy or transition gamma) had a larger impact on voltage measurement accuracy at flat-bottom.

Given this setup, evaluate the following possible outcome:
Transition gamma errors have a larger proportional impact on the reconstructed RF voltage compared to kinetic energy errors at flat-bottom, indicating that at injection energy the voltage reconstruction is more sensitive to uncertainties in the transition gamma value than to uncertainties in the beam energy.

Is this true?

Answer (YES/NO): NO